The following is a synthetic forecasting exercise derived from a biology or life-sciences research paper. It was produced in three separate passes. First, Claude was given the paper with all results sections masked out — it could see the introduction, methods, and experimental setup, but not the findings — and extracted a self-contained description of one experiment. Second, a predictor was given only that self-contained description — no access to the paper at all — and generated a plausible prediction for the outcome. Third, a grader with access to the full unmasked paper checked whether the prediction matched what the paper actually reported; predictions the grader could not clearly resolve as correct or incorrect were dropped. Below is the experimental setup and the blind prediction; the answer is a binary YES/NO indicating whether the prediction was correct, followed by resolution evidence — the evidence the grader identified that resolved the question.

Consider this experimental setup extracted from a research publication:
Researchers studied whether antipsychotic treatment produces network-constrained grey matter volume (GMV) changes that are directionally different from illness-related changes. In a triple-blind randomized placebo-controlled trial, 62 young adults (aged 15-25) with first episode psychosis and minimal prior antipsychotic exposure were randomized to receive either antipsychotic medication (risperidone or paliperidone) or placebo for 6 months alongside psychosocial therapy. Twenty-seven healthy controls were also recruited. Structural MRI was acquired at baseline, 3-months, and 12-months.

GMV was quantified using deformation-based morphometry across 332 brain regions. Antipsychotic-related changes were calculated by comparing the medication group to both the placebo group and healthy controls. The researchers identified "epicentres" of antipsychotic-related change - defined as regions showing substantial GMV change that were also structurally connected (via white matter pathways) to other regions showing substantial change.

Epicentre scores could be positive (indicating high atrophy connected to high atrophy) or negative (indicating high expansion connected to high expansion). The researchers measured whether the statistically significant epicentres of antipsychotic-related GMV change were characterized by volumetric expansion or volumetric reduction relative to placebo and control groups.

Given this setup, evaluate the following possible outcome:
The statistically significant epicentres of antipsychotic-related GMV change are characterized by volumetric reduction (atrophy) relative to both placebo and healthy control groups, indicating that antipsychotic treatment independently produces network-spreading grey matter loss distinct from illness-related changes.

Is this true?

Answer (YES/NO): NO